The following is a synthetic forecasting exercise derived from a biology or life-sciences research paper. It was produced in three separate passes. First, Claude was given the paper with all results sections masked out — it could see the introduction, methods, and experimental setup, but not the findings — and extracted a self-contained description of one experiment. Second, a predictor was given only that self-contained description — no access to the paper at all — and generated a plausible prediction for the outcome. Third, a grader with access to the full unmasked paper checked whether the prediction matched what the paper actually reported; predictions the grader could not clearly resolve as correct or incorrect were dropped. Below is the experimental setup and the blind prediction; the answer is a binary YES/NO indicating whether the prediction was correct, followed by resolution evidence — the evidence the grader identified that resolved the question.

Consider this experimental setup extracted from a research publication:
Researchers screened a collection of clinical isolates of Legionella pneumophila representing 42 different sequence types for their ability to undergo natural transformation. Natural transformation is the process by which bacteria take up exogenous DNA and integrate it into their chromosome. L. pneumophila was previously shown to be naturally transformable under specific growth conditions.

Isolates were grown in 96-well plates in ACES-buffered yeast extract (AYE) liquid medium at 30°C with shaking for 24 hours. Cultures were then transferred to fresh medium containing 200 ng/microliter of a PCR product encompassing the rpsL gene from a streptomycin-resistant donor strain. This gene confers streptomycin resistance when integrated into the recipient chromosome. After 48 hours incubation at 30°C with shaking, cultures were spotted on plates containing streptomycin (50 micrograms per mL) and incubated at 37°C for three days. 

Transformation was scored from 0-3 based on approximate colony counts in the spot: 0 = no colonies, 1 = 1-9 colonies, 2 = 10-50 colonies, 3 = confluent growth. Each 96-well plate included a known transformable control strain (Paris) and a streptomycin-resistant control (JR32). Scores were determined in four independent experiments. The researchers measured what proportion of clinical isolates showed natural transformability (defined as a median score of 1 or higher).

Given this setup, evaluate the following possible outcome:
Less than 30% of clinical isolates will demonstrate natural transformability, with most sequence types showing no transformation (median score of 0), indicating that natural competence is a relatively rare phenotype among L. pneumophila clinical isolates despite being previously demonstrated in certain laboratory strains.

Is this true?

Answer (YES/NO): NO